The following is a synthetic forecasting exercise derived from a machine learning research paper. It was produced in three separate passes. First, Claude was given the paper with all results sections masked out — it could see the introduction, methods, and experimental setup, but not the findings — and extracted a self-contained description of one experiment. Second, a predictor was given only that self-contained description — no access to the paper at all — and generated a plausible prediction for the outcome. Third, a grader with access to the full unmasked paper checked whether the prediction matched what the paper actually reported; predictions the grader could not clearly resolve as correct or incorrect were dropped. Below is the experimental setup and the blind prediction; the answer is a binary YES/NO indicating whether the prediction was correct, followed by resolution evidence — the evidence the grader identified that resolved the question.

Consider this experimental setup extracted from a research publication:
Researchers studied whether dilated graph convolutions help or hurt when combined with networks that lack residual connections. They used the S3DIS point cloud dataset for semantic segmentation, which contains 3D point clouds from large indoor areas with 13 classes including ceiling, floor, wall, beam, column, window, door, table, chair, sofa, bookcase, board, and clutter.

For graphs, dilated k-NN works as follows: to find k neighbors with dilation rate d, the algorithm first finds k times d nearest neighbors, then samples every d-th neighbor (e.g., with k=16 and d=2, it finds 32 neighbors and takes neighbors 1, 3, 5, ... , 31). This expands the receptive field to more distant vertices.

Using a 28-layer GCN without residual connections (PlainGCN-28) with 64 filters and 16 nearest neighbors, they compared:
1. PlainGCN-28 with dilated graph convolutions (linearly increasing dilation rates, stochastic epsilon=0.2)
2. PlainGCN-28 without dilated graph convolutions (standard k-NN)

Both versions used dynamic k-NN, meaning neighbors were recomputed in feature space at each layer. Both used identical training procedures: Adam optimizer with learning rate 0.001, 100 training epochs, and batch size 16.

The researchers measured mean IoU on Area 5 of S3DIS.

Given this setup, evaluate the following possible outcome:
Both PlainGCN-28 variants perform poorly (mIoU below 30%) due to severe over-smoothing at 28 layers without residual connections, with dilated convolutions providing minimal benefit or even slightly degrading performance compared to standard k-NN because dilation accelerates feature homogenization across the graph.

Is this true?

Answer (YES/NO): NO